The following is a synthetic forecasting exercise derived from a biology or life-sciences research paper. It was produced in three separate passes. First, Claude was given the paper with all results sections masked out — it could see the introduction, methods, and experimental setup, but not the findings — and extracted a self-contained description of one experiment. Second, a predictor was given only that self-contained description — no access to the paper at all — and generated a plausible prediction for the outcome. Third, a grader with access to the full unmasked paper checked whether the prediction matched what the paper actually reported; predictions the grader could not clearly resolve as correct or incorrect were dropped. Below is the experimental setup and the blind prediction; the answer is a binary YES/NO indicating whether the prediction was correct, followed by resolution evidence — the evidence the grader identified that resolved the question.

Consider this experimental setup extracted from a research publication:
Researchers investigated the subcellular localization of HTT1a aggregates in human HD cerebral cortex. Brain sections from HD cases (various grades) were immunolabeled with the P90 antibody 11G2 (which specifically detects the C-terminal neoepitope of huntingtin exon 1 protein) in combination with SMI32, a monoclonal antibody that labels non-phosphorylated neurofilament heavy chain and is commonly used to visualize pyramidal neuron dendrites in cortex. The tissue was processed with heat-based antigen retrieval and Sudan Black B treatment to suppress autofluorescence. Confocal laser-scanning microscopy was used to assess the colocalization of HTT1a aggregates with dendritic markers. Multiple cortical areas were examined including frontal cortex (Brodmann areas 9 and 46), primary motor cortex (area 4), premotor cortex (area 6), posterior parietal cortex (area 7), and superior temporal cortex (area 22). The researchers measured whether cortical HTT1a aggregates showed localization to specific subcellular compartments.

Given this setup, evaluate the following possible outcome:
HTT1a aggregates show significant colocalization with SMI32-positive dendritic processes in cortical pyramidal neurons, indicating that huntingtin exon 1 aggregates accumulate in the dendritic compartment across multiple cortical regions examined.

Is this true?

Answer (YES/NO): YES